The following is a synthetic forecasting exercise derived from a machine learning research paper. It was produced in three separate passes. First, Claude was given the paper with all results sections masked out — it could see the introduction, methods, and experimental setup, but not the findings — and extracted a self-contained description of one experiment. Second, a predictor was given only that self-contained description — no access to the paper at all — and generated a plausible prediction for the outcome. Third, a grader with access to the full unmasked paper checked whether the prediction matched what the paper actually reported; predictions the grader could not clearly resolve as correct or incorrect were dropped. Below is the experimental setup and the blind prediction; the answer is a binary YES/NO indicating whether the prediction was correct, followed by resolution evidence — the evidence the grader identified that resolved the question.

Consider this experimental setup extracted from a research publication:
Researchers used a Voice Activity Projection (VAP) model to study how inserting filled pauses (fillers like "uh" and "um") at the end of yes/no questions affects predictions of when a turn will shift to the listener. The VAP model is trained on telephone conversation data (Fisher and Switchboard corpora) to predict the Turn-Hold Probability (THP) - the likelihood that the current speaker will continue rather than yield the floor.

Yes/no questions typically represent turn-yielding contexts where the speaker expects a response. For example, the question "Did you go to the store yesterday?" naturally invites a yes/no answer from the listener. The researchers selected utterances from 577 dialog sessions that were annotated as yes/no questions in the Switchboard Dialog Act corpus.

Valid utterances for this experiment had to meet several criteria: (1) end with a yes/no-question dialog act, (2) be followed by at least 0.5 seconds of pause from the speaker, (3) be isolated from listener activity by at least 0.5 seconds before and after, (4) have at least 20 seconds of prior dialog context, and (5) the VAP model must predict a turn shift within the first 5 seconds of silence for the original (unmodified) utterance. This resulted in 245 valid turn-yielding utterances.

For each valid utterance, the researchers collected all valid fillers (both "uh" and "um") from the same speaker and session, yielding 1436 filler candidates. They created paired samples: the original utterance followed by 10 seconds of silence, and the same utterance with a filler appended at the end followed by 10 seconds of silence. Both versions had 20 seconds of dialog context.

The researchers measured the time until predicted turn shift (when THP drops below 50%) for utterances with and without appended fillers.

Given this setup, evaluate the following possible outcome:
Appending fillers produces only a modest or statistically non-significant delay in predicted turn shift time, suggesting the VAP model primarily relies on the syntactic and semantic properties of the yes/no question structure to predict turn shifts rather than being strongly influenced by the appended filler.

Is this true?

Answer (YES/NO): NO